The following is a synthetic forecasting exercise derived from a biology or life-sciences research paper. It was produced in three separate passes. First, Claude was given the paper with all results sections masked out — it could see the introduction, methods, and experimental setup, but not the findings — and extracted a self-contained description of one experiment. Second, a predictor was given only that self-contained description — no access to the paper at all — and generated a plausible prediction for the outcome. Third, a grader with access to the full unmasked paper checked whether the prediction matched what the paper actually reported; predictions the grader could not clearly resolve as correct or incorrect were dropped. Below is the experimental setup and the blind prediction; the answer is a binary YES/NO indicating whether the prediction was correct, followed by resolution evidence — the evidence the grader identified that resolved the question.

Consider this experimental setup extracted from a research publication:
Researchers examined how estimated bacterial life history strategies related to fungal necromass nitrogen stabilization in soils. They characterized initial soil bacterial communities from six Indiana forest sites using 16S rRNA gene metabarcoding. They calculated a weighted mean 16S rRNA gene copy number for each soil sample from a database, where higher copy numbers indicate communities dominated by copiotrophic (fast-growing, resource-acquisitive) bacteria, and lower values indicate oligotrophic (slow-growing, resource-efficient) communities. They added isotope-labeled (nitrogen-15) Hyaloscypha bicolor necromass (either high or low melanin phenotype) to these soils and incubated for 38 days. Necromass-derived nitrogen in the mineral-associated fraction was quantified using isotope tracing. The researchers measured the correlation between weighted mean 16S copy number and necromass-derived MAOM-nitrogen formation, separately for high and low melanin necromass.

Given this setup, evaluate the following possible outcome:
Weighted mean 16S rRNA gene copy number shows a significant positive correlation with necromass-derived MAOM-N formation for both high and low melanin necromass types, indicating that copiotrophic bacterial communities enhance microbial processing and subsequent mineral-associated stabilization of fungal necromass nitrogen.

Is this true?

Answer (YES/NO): NO